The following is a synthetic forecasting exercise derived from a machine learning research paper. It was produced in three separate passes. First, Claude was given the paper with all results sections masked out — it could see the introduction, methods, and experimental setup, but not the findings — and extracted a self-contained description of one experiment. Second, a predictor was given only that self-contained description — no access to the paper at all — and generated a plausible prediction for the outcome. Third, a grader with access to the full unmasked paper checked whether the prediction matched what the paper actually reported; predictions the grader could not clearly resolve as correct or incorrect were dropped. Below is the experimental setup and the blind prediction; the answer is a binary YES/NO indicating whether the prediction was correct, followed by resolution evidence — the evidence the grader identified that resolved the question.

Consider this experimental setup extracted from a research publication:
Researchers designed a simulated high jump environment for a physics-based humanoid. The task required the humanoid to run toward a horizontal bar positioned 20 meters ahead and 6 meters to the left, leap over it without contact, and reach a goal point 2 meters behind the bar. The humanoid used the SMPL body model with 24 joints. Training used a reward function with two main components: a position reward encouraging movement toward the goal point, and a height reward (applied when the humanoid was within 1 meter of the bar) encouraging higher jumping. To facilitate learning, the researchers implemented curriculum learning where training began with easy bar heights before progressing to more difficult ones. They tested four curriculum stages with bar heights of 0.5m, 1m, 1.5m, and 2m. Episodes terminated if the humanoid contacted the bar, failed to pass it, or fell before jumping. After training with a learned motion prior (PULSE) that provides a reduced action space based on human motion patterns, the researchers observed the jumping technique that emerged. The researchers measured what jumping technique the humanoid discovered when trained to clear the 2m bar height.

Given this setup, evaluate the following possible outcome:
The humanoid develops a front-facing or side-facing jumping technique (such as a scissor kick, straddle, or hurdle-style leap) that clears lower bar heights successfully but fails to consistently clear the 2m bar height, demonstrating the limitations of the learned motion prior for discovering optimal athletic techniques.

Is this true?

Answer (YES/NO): NO